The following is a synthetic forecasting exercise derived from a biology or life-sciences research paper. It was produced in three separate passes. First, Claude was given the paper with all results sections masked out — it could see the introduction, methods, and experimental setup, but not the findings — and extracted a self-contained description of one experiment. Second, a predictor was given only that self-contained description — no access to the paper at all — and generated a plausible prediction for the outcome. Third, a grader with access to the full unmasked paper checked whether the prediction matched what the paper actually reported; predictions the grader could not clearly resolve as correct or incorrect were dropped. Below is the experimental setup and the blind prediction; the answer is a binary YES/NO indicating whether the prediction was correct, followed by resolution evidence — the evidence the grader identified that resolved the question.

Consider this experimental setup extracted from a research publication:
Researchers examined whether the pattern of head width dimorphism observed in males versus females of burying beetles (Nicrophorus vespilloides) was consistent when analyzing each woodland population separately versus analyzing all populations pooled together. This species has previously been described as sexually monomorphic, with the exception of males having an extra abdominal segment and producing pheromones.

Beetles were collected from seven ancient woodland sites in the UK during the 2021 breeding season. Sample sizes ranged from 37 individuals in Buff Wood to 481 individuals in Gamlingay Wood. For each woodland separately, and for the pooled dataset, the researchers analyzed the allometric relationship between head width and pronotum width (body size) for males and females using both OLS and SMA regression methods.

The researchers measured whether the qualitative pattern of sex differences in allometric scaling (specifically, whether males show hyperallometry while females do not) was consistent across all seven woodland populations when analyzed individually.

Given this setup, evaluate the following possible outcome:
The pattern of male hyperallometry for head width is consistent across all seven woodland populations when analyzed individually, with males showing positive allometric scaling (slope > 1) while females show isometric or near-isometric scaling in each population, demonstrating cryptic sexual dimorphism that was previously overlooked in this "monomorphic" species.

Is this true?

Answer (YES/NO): YES